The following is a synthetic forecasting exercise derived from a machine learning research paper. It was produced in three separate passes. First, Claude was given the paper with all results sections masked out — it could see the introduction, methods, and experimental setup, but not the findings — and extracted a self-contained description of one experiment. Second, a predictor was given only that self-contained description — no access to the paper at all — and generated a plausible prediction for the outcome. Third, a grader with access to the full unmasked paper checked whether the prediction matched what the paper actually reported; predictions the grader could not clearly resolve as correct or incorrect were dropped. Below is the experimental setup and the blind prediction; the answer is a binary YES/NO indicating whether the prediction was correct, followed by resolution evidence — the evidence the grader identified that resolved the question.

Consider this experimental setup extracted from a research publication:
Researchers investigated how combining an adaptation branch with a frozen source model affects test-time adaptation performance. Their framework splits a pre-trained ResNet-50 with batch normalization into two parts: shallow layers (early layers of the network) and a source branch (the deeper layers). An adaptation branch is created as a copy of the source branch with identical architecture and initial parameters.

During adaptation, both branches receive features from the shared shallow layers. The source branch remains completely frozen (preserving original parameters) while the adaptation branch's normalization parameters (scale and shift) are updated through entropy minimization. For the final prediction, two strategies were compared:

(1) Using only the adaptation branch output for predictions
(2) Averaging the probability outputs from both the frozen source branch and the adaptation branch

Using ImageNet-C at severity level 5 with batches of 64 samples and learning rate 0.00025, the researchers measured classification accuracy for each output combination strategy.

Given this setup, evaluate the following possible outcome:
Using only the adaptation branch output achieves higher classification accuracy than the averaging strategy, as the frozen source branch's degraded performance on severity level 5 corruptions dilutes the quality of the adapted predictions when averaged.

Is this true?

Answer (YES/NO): NO